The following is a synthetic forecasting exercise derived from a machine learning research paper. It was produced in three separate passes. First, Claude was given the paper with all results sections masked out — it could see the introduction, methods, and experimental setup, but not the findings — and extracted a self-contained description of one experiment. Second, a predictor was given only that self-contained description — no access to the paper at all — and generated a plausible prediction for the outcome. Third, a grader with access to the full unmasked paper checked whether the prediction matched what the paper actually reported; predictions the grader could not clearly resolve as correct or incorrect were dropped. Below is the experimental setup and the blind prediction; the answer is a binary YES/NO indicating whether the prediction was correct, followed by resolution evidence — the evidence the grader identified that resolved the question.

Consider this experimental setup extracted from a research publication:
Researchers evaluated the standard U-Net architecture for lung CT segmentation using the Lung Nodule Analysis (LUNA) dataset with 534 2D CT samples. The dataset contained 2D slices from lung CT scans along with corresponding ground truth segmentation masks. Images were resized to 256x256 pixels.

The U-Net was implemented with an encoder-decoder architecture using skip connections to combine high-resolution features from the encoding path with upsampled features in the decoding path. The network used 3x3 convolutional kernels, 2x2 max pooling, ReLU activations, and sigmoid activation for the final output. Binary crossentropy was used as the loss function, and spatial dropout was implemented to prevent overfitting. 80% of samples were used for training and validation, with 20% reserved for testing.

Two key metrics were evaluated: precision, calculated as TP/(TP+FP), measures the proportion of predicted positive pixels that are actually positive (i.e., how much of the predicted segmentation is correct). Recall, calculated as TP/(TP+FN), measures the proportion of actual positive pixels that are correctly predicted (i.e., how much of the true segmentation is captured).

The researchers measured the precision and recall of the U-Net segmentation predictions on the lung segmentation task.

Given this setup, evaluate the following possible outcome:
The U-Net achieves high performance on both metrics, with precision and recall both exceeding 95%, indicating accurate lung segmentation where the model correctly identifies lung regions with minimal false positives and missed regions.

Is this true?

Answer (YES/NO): YES